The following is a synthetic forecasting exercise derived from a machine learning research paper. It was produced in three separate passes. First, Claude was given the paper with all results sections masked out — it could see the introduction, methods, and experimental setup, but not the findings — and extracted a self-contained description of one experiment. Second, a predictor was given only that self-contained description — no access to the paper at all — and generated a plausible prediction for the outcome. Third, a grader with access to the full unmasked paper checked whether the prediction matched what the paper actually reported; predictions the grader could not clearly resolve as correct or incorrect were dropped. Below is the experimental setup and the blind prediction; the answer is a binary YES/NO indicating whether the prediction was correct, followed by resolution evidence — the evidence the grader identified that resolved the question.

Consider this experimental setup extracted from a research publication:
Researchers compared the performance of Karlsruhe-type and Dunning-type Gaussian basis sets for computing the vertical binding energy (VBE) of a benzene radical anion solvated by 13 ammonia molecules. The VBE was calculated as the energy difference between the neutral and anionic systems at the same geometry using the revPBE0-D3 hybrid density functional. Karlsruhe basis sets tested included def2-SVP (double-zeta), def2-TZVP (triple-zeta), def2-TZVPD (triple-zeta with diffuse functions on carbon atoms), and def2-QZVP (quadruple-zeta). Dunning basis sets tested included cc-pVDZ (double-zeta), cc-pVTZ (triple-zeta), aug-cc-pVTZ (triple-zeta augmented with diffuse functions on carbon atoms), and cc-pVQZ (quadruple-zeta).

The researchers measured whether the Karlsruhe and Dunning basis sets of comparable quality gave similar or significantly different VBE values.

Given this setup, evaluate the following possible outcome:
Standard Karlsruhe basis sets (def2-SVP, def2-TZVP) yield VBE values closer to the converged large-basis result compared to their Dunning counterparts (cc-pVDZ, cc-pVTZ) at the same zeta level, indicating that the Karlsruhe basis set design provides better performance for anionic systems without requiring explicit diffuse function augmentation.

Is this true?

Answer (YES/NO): NO